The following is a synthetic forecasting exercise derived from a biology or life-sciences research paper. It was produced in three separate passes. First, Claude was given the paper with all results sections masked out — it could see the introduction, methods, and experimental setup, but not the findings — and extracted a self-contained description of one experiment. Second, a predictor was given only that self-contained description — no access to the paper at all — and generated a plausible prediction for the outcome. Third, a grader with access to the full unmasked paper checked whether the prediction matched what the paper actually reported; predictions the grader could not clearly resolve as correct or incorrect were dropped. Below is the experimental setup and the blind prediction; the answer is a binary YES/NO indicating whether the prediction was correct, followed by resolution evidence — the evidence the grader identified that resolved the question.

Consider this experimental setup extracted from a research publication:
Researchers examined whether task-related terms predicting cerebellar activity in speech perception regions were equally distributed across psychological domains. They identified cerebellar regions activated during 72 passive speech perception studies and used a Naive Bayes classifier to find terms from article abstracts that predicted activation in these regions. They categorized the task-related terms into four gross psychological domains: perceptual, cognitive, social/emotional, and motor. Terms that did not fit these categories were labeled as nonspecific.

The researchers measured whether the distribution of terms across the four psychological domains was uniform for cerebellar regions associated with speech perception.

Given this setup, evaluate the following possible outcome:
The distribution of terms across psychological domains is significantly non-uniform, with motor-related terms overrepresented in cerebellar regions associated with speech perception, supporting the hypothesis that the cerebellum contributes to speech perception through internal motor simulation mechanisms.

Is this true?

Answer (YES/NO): NO